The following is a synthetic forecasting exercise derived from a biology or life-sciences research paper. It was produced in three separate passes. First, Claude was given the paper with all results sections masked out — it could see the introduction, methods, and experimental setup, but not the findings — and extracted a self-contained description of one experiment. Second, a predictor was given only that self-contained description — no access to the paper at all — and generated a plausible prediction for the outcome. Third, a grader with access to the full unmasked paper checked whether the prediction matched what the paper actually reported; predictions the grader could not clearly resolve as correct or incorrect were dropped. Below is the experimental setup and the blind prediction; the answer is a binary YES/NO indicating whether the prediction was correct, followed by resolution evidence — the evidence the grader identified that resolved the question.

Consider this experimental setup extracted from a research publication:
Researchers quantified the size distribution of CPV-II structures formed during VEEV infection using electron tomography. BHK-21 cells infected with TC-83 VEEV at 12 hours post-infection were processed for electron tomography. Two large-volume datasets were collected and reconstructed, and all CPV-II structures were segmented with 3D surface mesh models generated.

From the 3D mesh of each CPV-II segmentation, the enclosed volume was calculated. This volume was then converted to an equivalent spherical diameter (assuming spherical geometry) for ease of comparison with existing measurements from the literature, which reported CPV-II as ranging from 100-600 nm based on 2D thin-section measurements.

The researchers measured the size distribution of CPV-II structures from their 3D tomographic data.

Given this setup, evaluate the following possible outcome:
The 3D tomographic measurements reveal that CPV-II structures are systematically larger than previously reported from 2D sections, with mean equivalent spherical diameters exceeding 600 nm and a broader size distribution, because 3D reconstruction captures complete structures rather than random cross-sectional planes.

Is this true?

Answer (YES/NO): NO